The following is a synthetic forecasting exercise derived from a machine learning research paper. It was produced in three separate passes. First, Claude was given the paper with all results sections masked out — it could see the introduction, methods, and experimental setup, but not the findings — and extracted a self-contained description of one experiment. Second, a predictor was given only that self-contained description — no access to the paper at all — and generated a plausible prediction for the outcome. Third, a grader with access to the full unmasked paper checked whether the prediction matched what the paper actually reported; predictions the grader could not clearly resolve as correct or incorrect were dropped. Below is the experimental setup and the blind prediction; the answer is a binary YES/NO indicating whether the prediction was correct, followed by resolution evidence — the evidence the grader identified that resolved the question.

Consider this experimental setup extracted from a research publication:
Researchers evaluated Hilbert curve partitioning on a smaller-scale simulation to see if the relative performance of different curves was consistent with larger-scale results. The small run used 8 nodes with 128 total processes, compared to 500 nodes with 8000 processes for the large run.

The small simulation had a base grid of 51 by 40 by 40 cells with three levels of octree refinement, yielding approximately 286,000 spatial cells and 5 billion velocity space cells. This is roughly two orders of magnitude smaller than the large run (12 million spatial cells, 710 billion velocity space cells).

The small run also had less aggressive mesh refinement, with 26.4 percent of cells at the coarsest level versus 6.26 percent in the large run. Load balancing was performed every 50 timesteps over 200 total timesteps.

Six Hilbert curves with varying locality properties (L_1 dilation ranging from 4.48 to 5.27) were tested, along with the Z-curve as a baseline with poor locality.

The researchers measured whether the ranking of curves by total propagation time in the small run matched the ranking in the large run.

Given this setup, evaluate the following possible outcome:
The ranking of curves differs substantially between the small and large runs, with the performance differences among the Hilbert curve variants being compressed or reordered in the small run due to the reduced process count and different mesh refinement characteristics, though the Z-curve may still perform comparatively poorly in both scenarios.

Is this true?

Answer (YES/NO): YES